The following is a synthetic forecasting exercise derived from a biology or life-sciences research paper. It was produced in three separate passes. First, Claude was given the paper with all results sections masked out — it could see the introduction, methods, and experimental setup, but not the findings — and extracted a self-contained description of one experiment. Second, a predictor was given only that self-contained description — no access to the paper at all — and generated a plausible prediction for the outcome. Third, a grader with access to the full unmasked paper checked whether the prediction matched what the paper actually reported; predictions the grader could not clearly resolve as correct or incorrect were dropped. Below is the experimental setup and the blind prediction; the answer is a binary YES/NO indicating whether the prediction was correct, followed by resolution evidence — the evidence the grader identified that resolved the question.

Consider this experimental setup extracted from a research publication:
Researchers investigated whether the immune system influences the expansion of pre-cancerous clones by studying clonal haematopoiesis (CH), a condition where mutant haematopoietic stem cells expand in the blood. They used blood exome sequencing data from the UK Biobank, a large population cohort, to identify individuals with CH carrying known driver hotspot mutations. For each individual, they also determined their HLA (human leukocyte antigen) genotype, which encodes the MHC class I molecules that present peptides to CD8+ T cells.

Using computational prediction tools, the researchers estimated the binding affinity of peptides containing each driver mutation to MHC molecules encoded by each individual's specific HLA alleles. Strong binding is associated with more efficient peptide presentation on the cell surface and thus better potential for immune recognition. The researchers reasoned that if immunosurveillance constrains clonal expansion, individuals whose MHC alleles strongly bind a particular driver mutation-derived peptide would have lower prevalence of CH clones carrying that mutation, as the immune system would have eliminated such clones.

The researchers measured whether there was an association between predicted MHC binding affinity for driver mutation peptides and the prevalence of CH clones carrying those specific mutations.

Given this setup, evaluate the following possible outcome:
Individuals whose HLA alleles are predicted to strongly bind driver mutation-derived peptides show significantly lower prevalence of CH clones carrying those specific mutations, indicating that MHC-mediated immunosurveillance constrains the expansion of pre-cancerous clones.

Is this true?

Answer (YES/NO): NO